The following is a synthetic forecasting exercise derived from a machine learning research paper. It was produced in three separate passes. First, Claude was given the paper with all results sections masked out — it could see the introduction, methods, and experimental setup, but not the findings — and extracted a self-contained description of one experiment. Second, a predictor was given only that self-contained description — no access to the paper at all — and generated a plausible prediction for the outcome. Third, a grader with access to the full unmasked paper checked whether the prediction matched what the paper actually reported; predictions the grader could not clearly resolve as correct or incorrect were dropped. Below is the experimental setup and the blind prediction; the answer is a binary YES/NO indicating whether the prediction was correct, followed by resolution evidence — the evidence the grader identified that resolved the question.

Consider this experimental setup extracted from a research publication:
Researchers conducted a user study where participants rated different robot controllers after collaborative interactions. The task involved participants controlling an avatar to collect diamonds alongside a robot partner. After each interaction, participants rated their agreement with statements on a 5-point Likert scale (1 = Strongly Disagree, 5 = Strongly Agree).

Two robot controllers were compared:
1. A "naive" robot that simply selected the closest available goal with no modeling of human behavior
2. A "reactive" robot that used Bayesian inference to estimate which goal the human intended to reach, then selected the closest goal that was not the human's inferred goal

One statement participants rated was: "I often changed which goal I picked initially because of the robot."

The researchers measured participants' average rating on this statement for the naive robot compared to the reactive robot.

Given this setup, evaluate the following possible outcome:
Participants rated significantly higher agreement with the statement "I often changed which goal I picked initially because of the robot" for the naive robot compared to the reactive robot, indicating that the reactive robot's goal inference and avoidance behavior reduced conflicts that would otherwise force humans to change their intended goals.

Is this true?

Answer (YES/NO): YES